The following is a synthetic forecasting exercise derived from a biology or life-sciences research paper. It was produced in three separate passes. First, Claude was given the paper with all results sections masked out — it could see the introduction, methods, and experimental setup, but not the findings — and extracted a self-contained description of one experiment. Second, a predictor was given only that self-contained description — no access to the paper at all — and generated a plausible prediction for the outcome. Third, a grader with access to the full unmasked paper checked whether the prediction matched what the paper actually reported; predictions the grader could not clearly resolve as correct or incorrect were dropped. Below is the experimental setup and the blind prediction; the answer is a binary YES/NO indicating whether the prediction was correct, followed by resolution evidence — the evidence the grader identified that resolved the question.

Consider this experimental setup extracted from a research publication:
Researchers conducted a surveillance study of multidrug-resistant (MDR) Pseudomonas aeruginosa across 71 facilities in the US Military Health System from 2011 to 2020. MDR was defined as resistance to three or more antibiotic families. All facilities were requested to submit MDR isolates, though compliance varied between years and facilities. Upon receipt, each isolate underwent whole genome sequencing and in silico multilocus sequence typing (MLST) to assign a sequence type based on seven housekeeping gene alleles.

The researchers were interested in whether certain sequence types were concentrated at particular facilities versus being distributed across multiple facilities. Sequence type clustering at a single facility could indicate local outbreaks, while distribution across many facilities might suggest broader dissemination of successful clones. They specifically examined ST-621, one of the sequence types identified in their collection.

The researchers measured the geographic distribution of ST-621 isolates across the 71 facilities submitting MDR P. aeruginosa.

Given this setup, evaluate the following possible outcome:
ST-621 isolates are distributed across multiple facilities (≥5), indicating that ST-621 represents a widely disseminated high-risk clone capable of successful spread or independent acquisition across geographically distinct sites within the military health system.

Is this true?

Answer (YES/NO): NO